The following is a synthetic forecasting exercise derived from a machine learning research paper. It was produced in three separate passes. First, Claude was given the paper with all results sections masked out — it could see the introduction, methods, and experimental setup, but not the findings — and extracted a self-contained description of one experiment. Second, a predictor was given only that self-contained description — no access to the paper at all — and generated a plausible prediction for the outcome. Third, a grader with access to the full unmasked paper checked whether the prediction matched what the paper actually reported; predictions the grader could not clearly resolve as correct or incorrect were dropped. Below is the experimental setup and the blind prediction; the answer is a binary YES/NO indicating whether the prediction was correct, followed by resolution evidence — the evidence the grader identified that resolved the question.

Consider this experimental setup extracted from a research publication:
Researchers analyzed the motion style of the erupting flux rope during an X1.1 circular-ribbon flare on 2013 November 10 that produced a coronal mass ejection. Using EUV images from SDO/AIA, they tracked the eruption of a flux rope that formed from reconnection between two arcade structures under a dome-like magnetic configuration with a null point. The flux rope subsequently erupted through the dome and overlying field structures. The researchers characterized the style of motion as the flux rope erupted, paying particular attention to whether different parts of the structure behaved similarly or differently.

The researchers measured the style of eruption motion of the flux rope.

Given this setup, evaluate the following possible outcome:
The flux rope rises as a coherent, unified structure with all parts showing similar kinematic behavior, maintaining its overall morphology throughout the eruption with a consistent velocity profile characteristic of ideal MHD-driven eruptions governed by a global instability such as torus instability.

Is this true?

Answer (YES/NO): NO